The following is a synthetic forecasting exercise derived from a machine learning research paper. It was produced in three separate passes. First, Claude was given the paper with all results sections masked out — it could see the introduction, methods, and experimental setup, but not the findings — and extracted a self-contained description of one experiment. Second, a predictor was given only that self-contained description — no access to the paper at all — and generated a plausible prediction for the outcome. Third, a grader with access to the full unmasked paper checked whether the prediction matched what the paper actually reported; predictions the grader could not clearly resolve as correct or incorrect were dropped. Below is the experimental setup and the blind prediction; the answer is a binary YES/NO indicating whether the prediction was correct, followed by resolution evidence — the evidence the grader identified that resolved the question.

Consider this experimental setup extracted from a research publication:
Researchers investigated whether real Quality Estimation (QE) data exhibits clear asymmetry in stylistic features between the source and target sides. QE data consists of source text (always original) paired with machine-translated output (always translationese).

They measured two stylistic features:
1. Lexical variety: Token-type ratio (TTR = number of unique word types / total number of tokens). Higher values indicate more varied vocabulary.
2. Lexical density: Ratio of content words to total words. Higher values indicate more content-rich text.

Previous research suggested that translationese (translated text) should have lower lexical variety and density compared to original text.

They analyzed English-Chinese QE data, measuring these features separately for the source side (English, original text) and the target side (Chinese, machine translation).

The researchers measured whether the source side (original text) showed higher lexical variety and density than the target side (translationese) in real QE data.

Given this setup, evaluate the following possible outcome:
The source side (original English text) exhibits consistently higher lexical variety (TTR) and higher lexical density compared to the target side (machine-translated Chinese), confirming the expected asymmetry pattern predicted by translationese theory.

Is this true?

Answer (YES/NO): YES